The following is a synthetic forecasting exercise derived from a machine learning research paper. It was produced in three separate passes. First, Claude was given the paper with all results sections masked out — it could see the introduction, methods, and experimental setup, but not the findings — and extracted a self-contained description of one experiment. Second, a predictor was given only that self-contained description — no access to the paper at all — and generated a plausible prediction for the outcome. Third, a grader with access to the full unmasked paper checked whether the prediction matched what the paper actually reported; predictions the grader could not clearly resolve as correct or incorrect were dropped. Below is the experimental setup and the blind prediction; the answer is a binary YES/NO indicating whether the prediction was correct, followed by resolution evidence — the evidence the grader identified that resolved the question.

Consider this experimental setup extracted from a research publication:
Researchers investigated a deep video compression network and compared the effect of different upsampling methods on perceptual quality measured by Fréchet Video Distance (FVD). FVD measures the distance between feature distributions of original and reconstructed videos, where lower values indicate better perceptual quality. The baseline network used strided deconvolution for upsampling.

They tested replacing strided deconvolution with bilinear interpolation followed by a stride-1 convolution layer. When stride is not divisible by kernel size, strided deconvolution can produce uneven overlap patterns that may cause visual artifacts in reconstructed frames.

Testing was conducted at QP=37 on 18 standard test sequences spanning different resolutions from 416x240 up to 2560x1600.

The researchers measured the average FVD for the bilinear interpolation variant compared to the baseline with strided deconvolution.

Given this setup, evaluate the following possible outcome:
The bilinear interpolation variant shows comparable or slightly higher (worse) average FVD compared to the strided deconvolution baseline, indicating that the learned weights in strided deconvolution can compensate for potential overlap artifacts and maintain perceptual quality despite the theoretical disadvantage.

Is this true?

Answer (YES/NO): YES